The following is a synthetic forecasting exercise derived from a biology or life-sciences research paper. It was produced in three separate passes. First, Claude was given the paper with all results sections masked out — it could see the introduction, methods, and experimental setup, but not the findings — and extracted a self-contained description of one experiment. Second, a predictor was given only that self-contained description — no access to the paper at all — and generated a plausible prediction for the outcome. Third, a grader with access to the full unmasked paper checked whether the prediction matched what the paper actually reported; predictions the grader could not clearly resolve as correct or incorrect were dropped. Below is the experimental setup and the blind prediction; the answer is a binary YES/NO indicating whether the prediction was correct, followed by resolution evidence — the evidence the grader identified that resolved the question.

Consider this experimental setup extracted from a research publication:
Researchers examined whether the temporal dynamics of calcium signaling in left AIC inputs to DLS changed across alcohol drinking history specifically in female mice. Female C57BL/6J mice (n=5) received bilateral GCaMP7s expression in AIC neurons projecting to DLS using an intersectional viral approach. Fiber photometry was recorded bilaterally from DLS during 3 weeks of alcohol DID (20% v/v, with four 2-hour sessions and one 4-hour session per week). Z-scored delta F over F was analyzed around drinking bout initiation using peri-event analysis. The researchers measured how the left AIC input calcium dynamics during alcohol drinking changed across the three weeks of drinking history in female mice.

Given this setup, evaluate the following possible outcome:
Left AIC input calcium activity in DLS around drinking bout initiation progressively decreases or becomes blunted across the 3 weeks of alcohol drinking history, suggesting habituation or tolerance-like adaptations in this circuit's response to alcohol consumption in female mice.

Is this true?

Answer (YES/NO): NO